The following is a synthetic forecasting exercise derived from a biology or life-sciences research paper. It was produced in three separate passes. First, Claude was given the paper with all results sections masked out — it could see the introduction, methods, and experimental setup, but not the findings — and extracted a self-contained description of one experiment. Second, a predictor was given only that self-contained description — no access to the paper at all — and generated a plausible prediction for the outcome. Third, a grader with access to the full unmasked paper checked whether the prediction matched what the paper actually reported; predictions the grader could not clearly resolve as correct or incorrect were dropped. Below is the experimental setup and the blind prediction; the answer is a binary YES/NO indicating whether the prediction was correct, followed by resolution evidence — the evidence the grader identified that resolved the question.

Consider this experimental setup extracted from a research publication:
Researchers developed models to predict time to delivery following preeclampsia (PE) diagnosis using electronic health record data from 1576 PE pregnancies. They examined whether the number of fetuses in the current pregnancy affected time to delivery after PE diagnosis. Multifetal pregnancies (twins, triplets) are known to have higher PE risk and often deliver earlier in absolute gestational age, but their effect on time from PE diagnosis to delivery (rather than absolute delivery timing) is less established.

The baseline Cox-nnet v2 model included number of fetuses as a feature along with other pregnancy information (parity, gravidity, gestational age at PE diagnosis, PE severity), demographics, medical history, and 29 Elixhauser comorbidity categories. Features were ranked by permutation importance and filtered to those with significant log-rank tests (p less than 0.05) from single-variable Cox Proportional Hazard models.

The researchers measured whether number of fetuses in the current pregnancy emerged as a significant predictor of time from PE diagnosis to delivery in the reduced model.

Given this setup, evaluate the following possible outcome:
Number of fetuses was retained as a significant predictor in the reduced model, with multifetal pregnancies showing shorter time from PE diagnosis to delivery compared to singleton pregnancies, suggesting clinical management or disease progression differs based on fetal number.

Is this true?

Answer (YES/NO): NO